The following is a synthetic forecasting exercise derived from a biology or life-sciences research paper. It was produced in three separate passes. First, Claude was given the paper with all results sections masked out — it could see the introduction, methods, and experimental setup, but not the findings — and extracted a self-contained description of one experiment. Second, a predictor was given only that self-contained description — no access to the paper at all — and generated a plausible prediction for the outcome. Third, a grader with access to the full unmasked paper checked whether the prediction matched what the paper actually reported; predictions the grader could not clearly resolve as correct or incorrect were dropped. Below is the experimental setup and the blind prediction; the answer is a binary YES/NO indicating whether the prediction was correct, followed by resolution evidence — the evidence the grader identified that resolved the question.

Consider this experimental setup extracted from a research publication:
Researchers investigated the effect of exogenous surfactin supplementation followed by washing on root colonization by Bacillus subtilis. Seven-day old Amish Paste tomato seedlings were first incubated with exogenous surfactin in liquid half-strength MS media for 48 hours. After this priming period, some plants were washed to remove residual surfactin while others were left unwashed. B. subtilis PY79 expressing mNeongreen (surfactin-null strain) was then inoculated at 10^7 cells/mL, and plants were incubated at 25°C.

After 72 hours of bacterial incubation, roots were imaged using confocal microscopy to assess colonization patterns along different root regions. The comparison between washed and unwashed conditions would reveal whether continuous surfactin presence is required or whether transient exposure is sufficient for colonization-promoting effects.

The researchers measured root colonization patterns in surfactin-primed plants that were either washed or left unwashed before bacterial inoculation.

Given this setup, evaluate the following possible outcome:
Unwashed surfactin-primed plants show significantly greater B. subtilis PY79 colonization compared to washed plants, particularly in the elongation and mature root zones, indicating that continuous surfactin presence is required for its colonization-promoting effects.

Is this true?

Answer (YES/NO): NO